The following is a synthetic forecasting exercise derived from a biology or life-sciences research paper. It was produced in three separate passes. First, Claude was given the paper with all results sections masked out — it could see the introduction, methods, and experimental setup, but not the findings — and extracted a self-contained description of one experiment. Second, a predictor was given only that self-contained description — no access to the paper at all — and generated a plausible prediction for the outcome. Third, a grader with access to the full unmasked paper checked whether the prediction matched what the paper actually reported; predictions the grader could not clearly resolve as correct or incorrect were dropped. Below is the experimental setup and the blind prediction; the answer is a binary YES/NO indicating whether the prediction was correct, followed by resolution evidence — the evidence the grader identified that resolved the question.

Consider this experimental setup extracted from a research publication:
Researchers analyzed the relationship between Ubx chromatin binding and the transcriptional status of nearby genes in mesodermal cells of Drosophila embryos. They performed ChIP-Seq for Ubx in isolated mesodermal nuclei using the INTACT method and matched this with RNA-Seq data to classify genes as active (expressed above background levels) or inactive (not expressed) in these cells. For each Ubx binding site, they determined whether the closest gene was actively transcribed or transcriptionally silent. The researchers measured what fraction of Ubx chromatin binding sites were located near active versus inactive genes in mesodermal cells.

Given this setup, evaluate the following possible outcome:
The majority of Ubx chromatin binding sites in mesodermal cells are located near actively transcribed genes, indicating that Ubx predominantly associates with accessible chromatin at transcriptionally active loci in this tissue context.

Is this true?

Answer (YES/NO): NO